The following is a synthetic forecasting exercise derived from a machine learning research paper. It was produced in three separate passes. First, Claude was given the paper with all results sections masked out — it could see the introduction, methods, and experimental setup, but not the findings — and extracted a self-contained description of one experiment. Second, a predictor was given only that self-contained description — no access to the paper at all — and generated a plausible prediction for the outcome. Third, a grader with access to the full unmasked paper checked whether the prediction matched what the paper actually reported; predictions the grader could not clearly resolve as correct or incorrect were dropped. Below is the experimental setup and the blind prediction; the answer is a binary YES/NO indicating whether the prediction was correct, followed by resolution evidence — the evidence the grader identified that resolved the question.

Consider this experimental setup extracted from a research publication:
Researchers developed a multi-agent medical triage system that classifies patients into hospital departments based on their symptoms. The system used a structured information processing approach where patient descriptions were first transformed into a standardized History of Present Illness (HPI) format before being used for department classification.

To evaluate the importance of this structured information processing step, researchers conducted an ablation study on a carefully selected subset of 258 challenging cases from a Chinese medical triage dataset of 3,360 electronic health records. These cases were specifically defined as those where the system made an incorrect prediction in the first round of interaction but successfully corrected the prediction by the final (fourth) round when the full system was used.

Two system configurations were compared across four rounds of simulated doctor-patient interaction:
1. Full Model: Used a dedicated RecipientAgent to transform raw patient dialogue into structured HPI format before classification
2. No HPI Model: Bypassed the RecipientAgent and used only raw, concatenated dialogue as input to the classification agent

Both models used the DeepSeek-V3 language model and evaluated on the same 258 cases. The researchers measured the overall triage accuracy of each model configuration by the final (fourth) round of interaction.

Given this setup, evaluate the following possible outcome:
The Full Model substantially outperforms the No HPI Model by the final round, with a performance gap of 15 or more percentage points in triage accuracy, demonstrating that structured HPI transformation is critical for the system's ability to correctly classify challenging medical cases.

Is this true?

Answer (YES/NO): YES